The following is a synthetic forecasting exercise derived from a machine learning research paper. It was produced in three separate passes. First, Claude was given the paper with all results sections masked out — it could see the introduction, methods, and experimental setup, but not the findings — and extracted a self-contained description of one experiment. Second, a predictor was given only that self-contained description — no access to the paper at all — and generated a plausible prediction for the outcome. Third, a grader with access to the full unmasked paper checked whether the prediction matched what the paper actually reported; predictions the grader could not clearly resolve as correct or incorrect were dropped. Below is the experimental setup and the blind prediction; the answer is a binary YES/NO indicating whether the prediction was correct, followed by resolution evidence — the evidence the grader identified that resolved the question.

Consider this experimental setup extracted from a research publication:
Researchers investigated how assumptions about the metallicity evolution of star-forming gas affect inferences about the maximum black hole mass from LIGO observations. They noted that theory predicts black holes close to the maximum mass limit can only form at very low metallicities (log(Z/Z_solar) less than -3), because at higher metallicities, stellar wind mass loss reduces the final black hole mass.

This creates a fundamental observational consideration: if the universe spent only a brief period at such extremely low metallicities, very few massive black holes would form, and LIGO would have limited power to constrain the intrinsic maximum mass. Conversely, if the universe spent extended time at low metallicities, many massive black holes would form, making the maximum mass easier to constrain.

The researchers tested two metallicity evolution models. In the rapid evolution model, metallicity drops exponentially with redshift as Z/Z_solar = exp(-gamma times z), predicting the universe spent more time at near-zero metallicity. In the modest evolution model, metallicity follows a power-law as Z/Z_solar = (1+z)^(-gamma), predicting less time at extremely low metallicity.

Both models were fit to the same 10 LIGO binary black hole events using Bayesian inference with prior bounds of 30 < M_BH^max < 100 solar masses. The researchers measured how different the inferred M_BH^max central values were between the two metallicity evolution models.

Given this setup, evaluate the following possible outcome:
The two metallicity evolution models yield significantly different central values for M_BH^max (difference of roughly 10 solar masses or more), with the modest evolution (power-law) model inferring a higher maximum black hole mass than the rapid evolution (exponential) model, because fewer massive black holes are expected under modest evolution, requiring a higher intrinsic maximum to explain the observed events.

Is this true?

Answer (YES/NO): NO